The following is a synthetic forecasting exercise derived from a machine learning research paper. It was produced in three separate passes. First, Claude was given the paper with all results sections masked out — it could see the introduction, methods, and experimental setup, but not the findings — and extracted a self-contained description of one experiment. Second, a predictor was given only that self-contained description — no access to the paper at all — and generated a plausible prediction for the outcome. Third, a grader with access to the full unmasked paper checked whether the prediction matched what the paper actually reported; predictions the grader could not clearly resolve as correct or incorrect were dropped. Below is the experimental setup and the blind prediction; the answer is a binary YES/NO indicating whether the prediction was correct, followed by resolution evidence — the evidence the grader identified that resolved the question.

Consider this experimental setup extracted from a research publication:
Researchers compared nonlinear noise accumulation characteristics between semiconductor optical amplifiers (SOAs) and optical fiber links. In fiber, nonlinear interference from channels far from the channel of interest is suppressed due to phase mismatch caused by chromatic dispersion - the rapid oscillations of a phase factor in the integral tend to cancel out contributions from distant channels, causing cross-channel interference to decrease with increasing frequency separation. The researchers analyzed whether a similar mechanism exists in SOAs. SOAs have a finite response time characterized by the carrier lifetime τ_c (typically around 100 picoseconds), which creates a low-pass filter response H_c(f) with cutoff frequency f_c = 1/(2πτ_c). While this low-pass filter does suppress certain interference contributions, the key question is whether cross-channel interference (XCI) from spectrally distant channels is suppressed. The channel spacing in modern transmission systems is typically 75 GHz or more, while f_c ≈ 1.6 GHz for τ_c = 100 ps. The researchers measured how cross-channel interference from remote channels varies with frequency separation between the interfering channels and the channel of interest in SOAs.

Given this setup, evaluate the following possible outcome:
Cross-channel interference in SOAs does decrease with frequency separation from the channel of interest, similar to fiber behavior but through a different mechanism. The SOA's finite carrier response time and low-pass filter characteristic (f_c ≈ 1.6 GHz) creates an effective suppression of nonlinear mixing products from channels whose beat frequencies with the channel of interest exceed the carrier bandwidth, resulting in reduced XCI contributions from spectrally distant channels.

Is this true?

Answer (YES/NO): NO